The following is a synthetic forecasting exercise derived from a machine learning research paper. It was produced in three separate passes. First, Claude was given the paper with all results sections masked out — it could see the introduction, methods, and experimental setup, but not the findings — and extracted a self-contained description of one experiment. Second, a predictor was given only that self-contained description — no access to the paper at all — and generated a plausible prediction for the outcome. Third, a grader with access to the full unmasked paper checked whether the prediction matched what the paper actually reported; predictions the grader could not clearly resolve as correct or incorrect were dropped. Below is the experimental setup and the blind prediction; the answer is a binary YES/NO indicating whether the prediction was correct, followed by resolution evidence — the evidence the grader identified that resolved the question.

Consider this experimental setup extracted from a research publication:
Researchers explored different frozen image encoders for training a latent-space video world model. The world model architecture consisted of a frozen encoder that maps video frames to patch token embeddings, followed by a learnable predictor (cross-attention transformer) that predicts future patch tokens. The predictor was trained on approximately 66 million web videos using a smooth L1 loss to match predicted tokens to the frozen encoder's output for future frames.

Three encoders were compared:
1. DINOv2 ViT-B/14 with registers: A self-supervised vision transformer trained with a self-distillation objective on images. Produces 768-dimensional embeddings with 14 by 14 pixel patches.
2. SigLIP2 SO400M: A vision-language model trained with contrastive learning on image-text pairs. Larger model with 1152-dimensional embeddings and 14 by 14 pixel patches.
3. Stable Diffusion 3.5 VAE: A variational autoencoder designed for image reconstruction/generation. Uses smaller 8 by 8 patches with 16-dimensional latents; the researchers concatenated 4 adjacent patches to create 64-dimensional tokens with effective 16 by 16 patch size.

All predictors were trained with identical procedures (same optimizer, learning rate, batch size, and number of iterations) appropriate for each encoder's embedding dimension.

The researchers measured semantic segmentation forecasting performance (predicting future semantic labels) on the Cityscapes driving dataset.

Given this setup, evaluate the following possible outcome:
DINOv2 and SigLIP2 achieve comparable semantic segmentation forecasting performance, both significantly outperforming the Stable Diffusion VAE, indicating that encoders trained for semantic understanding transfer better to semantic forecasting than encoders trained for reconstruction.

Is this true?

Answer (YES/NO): NO